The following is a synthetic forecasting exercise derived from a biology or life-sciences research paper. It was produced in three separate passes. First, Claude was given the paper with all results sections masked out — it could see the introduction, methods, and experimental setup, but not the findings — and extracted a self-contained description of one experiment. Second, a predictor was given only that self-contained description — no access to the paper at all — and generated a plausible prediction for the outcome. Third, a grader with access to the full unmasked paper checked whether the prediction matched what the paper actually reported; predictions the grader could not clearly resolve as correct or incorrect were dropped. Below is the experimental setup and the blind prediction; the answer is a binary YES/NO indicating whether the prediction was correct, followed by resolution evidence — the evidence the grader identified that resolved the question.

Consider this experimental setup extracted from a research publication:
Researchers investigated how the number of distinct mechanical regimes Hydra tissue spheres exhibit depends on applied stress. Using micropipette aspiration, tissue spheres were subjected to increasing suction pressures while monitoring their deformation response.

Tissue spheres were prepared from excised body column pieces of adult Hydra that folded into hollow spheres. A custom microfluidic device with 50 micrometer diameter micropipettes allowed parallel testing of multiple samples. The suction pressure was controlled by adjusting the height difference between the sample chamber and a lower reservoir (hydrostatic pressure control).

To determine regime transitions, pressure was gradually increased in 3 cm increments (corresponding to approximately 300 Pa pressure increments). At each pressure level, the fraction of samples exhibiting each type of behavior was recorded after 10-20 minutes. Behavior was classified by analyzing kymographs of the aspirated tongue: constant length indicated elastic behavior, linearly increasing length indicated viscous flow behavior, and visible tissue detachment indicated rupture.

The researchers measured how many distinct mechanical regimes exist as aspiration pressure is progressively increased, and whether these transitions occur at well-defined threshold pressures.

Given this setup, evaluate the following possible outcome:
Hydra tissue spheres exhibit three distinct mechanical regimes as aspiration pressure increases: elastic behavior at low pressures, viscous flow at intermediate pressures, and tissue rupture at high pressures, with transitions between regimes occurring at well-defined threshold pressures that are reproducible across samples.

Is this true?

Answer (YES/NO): NO